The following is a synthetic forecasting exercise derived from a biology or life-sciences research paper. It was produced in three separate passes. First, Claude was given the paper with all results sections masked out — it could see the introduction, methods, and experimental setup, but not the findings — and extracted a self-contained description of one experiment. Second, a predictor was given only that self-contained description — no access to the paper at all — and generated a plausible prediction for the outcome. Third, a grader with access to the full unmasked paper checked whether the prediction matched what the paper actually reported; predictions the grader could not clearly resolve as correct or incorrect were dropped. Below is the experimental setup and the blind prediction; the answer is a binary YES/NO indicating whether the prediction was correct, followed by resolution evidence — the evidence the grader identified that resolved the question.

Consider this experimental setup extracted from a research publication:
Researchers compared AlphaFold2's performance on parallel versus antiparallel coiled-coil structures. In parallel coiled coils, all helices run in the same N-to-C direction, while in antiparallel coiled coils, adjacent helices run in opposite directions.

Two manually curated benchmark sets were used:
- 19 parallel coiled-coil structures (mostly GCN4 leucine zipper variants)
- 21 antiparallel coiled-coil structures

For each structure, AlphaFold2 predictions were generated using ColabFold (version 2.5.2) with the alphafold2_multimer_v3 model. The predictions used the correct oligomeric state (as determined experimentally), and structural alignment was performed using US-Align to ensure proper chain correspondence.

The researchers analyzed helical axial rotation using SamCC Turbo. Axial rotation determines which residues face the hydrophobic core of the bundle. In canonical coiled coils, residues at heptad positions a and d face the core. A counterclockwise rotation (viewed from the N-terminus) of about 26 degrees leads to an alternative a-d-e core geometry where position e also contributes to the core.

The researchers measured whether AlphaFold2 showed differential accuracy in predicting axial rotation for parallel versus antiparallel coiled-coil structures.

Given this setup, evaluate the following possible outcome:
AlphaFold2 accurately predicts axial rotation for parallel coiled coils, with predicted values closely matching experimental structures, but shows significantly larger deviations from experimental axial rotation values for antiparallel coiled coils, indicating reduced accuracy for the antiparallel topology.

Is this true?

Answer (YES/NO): NO